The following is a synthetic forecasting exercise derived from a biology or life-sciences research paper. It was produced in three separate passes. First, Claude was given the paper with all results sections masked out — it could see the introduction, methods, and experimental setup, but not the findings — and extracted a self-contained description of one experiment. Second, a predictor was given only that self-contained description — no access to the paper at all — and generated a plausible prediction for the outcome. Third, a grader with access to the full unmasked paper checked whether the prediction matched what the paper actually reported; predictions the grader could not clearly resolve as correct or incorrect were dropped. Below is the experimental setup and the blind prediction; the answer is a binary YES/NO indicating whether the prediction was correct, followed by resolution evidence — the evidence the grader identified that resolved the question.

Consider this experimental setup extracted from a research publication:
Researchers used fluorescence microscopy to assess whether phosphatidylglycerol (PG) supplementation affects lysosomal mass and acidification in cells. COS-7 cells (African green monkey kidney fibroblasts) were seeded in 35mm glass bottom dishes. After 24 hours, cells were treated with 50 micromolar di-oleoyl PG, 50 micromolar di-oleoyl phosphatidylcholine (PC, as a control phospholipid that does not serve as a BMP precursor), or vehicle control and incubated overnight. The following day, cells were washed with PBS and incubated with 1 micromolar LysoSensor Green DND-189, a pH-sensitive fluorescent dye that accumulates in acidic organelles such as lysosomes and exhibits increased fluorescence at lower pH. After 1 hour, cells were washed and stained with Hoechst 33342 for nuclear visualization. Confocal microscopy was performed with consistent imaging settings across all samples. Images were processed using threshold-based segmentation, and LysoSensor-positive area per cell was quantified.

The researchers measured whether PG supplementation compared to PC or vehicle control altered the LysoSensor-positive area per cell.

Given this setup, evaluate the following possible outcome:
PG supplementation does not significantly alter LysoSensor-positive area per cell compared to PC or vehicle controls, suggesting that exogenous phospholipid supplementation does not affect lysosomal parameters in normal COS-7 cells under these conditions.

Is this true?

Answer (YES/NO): NO